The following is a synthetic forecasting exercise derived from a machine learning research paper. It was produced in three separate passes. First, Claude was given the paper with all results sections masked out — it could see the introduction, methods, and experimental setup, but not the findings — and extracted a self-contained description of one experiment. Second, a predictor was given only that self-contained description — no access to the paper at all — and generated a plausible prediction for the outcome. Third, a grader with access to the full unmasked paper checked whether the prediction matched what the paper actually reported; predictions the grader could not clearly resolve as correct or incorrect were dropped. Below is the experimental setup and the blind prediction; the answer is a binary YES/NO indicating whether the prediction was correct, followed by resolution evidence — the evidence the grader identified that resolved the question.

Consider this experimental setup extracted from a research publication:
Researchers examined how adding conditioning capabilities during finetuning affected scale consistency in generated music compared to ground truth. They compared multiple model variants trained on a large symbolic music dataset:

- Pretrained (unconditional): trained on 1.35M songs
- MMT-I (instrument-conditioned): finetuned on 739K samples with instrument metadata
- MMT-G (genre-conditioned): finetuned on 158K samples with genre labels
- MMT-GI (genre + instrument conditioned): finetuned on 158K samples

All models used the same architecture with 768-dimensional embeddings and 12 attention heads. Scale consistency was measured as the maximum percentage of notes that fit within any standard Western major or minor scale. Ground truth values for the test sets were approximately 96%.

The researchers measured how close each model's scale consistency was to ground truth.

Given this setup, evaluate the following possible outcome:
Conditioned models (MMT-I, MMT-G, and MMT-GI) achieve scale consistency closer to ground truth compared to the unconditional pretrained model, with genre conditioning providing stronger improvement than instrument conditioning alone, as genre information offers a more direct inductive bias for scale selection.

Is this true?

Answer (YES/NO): NO